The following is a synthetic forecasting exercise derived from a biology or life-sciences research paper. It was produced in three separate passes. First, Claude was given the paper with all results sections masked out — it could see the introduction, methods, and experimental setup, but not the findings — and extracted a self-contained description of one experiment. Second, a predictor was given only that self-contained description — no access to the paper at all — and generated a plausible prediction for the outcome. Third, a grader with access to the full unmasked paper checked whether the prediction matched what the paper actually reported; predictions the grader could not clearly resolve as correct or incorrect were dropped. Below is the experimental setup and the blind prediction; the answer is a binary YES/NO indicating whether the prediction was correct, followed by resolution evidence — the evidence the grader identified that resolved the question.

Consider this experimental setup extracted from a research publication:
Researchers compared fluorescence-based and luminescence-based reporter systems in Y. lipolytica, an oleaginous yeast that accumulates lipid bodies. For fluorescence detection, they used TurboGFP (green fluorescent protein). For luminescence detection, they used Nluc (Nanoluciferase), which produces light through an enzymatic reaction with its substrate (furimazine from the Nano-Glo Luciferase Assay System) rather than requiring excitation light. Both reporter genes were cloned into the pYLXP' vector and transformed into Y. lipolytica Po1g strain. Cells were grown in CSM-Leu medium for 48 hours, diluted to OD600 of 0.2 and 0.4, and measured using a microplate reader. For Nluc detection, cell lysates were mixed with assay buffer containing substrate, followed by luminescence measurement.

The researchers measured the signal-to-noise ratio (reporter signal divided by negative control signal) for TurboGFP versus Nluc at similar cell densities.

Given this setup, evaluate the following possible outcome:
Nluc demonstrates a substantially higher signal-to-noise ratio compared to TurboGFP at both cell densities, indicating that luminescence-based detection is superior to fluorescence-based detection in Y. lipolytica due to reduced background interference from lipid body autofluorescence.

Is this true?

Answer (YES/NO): YES